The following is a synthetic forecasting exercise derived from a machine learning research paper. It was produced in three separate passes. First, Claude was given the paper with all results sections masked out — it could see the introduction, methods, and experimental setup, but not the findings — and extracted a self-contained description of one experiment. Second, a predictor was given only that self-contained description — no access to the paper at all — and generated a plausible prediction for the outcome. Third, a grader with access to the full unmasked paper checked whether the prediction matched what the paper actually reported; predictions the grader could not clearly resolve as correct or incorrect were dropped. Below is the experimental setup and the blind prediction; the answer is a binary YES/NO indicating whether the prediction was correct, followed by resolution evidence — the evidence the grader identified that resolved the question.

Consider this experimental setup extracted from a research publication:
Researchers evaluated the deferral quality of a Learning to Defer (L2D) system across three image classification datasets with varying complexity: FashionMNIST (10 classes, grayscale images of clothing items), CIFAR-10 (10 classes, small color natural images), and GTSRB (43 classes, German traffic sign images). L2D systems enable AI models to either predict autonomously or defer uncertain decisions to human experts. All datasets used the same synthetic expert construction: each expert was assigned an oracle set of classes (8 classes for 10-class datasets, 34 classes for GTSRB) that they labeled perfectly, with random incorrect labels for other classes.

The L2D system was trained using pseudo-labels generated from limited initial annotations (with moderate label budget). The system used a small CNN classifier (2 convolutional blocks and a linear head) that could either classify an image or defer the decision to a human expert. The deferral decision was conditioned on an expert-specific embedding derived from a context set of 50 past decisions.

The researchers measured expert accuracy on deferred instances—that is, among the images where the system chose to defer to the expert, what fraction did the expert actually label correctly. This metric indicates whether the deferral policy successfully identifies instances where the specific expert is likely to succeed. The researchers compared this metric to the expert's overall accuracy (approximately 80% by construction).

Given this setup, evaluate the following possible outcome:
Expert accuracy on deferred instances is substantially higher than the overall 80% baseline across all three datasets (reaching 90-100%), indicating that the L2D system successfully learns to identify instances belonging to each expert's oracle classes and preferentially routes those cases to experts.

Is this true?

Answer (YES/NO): NO